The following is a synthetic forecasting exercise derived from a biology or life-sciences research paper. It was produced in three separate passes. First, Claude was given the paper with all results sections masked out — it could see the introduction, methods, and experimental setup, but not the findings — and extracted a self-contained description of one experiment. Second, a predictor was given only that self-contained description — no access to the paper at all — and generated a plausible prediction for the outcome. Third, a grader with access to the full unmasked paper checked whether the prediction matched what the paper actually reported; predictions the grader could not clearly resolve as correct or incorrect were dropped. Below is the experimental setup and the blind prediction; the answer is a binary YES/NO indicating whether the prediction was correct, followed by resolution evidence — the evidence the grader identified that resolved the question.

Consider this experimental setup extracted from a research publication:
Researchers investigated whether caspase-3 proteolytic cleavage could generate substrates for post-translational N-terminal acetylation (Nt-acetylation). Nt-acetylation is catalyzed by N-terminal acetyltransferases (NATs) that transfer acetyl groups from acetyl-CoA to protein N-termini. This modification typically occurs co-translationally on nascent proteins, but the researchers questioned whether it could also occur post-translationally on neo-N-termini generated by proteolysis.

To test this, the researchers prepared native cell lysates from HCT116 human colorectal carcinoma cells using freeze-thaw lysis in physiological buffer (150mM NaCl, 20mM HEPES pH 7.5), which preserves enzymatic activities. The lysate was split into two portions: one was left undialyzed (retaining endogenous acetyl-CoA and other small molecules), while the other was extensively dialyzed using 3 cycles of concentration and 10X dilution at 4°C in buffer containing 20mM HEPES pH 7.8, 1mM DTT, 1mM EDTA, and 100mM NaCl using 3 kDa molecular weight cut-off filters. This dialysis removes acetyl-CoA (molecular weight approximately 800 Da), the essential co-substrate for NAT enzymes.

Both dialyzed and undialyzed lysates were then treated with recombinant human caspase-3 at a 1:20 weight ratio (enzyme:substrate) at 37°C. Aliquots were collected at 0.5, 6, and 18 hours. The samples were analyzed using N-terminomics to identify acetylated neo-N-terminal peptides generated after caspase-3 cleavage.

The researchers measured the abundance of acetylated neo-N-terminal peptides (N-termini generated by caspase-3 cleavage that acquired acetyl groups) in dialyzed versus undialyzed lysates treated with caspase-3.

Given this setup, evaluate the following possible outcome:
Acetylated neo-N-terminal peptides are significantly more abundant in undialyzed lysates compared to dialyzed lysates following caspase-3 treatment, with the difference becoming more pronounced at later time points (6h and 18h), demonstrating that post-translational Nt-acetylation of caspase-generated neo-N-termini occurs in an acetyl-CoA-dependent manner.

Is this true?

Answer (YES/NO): YES